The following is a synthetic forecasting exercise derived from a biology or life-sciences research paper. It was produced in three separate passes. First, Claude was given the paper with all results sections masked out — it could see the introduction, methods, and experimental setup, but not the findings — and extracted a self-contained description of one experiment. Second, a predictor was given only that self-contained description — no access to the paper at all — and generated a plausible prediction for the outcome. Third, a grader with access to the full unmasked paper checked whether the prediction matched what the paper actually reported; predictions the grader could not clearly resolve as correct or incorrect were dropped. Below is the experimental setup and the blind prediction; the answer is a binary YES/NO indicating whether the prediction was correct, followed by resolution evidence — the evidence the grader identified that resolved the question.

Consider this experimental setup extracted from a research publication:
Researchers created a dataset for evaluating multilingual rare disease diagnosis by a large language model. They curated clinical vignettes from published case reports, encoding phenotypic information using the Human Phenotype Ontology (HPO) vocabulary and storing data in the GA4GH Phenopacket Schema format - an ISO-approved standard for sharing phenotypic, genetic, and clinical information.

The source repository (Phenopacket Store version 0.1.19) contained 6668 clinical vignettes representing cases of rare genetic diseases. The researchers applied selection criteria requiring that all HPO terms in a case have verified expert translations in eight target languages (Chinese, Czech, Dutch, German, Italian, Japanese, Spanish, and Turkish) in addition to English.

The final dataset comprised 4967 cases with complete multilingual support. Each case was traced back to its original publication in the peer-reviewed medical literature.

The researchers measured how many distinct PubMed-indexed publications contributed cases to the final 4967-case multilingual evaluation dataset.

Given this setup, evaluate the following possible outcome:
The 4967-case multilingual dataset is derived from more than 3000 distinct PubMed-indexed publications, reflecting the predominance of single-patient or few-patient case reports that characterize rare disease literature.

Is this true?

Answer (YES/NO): NO